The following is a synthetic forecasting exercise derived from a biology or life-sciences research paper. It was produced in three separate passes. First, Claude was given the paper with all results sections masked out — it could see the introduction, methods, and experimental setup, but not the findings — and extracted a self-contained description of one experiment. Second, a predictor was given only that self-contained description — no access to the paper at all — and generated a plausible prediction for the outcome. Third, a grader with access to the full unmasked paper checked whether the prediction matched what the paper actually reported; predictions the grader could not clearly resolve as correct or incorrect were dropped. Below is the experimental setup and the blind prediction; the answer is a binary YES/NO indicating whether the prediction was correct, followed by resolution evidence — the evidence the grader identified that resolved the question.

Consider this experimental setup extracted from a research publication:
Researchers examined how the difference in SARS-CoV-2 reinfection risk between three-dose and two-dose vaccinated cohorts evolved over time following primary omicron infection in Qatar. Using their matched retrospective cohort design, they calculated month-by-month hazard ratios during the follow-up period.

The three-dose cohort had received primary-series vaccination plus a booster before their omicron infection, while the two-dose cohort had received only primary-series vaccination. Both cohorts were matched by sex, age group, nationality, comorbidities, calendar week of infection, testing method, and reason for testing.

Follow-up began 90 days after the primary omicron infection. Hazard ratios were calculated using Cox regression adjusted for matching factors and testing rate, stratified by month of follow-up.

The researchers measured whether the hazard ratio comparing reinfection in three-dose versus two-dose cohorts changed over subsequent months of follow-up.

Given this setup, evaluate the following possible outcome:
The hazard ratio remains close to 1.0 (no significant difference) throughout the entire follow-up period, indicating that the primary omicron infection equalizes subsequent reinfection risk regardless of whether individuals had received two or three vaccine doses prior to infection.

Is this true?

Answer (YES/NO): NO